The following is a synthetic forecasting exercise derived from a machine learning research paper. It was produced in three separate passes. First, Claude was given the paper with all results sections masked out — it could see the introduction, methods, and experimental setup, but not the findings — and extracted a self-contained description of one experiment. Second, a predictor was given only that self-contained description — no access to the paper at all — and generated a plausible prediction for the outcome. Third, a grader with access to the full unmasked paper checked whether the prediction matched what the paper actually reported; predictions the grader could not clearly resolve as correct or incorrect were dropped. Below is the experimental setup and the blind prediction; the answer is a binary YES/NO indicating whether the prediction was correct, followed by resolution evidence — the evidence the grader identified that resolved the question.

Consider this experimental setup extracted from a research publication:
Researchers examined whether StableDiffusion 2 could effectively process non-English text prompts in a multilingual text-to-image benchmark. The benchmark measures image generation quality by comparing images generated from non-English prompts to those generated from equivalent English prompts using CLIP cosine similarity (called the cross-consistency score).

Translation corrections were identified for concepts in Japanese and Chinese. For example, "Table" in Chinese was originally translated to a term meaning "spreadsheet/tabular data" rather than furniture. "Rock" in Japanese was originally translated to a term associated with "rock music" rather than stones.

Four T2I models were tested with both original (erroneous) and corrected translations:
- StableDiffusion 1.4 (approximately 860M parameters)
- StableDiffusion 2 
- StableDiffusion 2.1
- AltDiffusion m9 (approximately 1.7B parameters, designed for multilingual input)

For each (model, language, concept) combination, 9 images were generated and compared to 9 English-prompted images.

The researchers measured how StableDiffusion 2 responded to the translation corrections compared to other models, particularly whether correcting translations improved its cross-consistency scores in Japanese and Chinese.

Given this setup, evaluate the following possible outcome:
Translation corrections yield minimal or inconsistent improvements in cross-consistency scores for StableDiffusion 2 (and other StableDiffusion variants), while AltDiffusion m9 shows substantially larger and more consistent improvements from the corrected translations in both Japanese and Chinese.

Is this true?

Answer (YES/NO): YES